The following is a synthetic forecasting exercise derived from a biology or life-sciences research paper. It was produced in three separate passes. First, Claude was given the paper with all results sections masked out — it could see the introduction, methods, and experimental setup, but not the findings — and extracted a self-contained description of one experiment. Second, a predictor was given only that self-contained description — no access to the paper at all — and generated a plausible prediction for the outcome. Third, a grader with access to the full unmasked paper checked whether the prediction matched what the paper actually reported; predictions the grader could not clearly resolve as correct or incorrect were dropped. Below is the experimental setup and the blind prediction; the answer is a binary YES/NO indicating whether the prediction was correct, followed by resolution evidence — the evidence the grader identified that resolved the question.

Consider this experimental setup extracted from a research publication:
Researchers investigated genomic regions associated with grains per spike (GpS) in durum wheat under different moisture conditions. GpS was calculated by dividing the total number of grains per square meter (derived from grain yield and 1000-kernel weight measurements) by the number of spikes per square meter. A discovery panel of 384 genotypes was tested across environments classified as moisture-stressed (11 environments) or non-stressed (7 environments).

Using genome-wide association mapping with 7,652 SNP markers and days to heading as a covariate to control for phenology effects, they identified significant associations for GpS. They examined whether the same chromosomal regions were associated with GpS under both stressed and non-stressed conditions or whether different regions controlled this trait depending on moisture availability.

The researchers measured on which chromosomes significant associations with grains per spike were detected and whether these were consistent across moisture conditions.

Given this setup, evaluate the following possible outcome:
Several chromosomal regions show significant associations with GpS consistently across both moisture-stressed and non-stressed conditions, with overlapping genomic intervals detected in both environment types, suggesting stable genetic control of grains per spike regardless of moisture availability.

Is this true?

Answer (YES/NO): YES